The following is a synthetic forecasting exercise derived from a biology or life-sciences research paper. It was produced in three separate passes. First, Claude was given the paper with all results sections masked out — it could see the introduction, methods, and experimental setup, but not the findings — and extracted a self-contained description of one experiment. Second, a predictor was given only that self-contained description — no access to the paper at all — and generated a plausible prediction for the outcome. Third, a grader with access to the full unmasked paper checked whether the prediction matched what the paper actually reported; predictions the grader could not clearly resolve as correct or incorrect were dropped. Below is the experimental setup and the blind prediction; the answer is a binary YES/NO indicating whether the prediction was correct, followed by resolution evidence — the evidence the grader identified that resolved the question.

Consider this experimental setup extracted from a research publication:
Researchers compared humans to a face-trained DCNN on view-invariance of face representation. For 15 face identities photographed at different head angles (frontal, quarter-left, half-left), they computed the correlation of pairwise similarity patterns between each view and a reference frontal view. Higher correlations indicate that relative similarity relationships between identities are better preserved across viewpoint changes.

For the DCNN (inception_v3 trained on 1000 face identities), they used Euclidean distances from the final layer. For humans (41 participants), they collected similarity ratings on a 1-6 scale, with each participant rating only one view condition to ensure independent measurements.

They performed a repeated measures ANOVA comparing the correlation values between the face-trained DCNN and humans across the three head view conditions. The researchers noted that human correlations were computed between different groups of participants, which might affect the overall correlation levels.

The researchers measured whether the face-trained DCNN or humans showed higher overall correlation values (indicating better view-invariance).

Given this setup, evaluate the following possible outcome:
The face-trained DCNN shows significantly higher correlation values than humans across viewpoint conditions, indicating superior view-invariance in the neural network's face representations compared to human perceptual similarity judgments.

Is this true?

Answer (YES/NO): YES